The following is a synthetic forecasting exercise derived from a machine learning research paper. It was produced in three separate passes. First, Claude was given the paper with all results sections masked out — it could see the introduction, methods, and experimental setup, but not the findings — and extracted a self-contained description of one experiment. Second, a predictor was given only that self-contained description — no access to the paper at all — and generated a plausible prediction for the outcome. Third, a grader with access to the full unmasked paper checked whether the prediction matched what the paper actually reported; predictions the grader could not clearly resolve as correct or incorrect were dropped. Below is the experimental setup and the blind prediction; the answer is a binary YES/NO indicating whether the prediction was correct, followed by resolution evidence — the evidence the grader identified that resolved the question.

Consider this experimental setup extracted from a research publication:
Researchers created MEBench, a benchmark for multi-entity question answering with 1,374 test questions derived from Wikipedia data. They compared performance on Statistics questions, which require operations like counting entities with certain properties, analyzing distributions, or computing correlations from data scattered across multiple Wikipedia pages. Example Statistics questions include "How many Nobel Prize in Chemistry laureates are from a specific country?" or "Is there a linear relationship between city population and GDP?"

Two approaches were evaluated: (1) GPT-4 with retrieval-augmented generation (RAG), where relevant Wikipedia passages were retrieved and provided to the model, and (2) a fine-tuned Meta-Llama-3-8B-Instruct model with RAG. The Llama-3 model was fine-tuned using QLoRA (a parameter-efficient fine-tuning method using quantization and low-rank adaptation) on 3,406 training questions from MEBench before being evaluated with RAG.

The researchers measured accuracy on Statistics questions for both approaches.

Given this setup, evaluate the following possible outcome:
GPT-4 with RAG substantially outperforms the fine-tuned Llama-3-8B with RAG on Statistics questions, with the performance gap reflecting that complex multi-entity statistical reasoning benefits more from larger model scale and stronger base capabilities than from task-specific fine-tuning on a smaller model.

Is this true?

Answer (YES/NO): NO